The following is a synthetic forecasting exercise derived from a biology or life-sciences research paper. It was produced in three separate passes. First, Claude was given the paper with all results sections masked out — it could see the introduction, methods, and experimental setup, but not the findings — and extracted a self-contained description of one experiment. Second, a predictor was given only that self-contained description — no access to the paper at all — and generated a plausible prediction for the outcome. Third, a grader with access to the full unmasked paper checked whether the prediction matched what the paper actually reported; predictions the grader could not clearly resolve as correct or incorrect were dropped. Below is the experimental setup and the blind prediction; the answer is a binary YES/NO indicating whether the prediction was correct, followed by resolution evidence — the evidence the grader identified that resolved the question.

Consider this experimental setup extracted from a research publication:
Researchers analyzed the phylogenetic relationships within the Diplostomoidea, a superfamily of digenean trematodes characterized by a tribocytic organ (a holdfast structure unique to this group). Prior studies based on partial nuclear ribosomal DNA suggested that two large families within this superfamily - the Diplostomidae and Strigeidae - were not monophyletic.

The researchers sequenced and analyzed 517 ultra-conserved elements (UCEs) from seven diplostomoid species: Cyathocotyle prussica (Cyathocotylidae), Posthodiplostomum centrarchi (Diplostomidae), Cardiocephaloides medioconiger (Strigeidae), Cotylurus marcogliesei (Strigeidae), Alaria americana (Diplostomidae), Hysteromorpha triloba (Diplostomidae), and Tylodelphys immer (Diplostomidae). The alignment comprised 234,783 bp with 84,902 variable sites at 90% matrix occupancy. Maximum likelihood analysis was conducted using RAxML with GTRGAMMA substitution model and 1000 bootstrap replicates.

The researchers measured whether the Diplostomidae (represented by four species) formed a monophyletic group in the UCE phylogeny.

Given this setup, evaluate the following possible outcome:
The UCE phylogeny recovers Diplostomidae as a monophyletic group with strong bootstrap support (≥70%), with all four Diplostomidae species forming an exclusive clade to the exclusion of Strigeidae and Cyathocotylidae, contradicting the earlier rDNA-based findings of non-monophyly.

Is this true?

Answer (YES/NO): NO